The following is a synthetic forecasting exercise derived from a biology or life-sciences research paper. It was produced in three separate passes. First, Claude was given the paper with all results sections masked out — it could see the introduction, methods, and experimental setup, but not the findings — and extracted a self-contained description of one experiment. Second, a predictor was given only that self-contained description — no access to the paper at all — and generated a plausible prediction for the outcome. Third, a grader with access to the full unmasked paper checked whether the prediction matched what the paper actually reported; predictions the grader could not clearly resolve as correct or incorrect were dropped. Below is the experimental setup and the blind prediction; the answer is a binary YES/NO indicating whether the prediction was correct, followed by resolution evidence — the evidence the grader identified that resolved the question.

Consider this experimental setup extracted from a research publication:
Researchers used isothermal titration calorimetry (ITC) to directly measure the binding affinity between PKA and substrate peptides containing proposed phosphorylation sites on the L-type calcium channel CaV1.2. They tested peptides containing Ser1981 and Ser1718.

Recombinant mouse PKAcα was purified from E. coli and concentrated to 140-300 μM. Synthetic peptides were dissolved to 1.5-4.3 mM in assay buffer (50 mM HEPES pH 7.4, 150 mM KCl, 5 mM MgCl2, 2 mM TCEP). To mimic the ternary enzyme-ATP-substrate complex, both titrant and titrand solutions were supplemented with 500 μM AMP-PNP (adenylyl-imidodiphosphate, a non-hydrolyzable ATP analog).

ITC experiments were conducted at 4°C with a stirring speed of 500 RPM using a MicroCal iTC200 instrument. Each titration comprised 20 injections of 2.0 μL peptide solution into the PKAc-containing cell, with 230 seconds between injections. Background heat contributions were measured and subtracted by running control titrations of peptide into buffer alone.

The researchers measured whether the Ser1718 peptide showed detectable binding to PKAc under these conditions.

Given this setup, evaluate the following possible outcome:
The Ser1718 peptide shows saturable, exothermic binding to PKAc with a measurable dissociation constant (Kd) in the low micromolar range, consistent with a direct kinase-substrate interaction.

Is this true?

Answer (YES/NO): NO